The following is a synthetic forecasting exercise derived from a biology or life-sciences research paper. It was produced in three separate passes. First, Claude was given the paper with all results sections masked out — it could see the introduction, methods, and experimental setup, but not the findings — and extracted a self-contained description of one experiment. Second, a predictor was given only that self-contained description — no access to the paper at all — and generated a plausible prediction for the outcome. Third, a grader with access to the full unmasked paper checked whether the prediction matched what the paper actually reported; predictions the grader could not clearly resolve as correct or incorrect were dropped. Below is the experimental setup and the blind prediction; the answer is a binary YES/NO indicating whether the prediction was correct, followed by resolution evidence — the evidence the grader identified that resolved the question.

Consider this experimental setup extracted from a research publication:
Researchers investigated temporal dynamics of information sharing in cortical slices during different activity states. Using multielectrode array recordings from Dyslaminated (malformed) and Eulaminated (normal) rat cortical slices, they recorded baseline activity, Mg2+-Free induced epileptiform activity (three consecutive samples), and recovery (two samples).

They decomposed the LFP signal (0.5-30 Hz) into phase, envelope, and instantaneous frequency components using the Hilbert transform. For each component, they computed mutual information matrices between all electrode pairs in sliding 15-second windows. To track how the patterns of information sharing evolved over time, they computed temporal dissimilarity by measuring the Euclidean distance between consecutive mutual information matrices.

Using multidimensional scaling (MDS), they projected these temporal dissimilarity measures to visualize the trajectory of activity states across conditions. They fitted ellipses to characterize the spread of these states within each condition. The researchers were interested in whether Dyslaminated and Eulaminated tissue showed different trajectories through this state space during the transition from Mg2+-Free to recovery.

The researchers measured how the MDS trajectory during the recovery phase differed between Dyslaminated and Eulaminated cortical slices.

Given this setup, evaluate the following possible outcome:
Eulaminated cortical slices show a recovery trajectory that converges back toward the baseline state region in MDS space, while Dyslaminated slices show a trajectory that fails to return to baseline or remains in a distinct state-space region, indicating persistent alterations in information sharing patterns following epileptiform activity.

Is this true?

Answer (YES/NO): NO